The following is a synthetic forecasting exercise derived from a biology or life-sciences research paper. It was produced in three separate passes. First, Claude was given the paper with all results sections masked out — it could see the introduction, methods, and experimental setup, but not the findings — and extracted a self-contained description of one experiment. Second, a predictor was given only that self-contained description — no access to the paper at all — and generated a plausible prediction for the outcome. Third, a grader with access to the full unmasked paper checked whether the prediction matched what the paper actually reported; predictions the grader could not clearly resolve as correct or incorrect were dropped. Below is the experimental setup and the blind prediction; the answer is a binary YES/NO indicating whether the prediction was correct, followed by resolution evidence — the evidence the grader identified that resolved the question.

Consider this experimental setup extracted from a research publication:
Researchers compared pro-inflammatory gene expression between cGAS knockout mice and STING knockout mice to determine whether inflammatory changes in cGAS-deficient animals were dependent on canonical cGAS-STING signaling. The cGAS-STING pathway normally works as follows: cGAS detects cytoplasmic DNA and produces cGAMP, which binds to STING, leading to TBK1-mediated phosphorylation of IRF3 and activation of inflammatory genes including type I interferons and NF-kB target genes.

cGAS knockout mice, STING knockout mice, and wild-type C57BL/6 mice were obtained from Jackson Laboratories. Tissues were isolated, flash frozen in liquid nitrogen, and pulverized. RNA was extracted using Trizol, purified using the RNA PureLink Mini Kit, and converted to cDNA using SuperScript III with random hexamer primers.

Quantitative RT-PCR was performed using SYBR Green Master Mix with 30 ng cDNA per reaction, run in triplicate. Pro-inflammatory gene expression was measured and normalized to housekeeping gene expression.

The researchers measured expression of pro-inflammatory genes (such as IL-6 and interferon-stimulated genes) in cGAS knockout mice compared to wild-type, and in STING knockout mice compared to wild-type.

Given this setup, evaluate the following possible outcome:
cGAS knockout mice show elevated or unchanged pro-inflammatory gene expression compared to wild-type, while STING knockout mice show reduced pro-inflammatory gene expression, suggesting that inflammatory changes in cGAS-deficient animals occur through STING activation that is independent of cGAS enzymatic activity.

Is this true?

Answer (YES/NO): NO